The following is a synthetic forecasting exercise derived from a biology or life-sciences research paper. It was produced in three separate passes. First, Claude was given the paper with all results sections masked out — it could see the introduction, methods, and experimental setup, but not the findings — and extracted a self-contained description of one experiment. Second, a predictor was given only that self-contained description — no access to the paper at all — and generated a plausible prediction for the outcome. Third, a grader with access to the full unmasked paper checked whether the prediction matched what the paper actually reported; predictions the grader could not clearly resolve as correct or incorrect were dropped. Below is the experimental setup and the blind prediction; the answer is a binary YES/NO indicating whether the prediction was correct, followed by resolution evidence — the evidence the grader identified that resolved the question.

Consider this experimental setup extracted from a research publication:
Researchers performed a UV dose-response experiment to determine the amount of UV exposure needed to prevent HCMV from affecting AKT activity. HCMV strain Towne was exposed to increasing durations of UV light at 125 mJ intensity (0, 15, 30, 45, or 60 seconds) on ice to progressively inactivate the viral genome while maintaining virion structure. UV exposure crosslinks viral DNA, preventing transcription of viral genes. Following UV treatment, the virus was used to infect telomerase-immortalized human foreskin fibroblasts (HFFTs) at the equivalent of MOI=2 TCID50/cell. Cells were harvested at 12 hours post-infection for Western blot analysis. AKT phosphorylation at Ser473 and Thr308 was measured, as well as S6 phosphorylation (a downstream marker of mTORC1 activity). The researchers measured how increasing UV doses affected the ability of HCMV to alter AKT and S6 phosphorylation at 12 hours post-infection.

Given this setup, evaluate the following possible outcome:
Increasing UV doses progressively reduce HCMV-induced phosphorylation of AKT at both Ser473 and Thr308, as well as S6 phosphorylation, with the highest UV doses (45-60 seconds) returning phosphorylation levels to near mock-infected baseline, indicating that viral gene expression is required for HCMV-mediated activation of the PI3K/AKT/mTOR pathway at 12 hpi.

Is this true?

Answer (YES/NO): NO